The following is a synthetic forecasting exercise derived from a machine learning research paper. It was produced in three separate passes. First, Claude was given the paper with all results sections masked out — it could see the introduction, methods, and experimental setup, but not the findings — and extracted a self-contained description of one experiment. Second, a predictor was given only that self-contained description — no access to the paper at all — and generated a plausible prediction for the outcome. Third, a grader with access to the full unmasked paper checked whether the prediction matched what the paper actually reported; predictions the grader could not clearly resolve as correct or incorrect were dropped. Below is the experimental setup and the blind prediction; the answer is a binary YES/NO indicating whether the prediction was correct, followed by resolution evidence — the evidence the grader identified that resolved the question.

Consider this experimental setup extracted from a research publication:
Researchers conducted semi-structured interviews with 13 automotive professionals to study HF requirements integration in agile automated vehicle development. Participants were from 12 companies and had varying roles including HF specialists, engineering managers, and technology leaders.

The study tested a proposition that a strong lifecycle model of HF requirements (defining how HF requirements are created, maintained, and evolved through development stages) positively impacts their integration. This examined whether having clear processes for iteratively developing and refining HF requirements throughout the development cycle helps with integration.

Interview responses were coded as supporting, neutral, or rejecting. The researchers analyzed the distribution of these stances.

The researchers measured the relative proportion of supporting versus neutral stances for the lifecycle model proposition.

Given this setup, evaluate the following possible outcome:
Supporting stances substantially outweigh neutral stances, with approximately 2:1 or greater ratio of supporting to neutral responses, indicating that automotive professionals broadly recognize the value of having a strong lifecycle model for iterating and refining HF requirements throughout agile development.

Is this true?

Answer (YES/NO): NO